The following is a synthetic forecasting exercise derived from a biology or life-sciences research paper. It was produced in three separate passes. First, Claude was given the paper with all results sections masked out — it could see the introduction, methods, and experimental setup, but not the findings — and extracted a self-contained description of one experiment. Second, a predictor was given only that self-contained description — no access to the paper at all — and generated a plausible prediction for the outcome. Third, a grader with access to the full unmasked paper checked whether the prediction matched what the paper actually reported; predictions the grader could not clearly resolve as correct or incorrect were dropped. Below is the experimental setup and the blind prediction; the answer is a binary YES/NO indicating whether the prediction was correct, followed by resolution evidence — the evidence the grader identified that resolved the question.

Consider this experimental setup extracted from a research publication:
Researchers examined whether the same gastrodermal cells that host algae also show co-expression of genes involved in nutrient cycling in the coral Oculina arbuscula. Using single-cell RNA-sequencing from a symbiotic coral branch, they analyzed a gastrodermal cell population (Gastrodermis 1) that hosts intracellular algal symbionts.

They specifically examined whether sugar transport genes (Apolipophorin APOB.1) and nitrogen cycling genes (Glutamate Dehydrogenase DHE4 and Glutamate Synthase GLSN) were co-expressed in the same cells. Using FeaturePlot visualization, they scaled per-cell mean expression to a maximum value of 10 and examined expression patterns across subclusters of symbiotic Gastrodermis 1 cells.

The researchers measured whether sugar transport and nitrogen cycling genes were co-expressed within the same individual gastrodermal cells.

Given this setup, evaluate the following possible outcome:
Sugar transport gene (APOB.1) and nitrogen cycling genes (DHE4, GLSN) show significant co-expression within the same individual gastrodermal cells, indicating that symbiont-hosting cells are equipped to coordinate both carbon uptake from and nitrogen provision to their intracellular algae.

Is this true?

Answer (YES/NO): YES